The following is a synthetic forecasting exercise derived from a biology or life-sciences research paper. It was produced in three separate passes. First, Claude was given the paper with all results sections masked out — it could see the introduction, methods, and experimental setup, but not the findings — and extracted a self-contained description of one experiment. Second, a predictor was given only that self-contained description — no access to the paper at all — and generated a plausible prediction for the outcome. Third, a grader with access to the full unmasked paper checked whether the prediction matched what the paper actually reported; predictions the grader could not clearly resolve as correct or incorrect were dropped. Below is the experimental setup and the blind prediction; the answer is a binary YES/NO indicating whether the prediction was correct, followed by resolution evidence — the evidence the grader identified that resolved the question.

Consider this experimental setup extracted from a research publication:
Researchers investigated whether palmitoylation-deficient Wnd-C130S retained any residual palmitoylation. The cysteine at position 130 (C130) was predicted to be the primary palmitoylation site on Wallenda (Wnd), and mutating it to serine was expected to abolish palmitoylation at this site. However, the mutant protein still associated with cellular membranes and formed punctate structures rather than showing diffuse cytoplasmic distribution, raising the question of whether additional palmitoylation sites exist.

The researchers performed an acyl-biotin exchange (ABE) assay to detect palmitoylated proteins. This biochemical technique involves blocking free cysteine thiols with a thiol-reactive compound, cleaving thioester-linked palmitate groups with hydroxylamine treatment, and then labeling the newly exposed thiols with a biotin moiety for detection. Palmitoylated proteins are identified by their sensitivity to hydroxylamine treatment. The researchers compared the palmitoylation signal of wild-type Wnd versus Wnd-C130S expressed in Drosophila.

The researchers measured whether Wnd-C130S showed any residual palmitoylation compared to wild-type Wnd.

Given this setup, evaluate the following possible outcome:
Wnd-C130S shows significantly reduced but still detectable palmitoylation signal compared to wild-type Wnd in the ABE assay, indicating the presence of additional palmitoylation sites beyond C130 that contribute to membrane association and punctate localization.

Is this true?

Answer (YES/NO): YES